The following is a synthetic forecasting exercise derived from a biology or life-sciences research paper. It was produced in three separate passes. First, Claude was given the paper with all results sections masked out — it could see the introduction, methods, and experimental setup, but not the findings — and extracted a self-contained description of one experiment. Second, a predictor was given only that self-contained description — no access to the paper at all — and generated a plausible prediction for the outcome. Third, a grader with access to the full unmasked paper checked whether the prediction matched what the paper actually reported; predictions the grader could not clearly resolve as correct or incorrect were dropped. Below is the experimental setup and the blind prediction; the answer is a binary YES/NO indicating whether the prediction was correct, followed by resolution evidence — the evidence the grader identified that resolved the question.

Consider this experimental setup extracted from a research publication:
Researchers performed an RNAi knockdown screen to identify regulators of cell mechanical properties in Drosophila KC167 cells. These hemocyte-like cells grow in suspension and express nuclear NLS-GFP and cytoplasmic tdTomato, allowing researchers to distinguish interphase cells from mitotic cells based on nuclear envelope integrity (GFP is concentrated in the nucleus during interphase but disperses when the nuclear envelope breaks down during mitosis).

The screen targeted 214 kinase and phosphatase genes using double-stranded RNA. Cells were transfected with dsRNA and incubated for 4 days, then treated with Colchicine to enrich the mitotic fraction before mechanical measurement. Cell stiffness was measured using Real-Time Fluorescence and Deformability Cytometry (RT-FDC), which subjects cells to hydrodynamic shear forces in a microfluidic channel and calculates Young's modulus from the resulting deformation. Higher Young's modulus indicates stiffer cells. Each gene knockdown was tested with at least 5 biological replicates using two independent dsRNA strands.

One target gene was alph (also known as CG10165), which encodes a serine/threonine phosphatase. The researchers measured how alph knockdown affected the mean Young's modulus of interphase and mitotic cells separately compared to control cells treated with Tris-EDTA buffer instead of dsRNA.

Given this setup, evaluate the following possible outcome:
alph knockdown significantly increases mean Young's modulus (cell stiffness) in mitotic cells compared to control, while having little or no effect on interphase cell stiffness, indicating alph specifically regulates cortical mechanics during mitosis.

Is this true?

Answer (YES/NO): NO